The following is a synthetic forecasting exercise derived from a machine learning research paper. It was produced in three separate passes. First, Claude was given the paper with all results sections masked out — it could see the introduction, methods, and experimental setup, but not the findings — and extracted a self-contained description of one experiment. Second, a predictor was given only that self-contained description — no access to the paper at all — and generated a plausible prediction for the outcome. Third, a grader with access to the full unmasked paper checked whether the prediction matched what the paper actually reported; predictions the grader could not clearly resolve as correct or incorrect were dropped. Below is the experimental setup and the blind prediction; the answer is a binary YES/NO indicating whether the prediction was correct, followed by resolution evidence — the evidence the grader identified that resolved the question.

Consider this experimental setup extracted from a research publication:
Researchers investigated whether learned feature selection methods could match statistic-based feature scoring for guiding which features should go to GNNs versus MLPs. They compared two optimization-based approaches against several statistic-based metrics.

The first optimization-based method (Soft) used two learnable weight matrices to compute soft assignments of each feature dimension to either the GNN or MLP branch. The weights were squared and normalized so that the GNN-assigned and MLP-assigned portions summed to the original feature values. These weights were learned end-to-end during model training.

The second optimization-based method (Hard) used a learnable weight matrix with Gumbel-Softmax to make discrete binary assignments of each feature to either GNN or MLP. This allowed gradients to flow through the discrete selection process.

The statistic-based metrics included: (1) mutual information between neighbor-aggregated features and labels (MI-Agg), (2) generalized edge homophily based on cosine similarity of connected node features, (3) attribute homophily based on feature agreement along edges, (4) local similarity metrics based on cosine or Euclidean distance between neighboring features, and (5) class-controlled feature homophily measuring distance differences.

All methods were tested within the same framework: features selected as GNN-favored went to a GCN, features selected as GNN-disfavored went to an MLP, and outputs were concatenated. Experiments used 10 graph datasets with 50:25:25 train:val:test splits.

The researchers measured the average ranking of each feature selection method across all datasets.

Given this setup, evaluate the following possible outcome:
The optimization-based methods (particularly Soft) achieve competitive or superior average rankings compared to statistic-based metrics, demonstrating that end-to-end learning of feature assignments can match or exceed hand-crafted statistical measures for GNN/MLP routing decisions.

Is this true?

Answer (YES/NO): NO